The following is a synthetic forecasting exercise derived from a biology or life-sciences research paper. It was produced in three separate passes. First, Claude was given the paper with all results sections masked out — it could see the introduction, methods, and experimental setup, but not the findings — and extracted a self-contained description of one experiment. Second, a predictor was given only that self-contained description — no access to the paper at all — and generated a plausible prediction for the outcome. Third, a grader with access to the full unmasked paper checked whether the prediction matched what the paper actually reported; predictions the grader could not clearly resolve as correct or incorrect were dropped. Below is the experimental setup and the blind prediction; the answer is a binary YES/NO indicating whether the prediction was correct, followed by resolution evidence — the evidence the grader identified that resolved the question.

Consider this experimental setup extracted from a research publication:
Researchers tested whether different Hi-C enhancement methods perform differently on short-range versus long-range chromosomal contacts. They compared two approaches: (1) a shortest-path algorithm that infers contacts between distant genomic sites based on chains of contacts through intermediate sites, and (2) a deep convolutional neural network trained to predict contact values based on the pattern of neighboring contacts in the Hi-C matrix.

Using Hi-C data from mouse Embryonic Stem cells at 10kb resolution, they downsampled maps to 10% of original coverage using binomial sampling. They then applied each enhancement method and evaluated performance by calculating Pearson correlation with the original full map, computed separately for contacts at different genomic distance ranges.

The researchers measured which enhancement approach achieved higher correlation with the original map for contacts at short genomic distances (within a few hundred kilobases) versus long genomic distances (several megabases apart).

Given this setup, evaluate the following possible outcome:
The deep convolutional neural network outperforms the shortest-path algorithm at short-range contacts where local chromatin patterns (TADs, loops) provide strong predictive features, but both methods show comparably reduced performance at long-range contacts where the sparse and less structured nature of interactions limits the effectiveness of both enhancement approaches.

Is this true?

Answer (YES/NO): NO